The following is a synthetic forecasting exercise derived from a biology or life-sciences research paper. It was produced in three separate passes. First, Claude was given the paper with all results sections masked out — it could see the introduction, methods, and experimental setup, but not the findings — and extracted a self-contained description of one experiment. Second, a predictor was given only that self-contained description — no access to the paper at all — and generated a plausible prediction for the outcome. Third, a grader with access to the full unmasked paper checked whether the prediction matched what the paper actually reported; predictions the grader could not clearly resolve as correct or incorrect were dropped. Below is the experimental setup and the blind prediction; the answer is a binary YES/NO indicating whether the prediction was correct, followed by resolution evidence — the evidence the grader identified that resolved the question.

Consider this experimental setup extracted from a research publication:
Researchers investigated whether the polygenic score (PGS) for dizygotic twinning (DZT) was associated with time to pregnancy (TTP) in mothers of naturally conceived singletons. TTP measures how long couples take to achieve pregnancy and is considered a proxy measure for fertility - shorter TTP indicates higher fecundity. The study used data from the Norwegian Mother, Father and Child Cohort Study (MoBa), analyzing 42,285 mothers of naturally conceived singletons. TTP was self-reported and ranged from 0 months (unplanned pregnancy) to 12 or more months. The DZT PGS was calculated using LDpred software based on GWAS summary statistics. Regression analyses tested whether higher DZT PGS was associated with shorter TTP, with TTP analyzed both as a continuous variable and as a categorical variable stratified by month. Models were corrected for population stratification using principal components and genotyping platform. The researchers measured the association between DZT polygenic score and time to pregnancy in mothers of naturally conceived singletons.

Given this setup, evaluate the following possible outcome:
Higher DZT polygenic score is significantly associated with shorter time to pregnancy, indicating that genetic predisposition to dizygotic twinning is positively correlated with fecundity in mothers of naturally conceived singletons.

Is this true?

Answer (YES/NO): YES